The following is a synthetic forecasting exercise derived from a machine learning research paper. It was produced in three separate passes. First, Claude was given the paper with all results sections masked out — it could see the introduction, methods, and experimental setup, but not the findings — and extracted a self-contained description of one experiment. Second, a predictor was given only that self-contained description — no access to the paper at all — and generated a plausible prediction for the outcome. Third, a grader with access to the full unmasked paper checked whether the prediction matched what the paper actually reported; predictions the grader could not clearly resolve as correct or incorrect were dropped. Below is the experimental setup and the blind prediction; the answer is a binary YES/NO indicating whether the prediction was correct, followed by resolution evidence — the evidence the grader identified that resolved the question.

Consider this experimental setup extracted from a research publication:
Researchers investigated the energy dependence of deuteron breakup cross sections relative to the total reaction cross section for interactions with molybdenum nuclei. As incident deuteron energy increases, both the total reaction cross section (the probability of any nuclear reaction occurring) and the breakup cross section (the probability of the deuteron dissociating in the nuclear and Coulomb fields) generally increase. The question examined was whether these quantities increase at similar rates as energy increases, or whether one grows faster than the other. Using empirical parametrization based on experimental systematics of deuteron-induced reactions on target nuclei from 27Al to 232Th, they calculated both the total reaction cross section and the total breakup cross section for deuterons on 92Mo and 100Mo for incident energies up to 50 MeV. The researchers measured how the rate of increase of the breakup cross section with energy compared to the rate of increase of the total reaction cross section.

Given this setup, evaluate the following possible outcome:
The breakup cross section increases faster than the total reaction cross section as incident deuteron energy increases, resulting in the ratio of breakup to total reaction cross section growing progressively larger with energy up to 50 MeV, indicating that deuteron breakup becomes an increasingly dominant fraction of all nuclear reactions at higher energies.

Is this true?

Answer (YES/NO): NO